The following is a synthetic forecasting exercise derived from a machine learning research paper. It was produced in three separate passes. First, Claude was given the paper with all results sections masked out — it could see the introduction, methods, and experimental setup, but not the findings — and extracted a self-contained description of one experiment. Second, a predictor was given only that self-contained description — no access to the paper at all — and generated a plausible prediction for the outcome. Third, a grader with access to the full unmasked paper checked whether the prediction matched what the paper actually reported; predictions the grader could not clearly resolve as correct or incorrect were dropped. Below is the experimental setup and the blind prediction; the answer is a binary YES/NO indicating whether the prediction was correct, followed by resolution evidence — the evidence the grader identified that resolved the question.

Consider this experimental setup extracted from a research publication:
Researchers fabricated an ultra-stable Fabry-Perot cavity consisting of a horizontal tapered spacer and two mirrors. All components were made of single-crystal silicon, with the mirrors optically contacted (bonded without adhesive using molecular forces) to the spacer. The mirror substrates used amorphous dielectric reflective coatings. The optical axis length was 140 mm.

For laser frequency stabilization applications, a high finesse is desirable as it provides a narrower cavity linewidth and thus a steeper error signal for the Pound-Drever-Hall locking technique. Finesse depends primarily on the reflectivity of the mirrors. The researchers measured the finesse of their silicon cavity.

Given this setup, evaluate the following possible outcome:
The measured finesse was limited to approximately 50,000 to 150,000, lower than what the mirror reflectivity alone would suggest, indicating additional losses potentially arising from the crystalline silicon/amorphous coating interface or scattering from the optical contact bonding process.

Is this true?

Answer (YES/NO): YES